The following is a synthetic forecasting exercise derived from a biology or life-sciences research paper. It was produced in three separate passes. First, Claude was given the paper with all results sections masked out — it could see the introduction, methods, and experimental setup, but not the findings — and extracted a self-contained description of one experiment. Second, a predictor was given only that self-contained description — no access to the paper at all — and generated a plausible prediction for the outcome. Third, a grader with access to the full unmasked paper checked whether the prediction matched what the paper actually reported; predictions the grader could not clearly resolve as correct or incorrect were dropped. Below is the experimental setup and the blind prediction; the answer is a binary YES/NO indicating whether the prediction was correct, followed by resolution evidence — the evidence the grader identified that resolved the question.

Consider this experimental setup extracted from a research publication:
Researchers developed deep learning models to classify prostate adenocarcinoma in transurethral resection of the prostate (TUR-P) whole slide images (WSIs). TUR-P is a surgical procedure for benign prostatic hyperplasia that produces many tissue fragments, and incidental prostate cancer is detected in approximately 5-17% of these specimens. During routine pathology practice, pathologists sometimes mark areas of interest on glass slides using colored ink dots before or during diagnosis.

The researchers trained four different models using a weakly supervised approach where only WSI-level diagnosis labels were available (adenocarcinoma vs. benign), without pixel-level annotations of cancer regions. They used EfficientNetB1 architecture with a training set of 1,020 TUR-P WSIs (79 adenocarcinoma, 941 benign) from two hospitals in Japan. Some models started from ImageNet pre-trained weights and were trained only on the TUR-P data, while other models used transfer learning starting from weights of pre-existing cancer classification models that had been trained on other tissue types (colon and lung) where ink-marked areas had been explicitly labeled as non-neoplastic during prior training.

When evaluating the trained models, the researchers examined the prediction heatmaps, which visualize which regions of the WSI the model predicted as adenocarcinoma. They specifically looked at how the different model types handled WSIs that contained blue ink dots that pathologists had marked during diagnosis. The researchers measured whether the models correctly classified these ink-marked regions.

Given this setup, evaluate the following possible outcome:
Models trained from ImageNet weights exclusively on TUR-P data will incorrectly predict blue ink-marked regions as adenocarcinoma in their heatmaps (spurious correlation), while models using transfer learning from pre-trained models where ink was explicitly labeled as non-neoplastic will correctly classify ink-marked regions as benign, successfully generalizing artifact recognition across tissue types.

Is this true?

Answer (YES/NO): YES